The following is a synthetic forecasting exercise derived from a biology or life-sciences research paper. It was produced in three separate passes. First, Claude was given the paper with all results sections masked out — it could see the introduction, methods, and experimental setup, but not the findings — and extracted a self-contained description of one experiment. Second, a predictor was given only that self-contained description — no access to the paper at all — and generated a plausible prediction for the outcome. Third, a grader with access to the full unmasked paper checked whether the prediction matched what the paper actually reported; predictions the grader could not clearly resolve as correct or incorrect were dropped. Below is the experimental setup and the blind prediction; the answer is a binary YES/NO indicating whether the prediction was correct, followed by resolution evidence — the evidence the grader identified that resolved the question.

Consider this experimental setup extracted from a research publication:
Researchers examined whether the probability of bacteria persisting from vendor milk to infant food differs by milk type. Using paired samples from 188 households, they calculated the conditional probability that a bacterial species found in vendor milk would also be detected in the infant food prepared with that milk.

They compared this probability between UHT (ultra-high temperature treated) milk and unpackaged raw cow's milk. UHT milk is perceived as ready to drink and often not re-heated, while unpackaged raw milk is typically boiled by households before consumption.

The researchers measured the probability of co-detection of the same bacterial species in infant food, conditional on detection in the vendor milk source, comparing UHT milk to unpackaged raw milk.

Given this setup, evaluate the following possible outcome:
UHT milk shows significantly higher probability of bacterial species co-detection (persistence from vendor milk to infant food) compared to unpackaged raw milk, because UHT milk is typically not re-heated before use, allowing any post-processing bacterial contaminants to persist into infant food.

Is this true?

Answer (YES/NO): YES